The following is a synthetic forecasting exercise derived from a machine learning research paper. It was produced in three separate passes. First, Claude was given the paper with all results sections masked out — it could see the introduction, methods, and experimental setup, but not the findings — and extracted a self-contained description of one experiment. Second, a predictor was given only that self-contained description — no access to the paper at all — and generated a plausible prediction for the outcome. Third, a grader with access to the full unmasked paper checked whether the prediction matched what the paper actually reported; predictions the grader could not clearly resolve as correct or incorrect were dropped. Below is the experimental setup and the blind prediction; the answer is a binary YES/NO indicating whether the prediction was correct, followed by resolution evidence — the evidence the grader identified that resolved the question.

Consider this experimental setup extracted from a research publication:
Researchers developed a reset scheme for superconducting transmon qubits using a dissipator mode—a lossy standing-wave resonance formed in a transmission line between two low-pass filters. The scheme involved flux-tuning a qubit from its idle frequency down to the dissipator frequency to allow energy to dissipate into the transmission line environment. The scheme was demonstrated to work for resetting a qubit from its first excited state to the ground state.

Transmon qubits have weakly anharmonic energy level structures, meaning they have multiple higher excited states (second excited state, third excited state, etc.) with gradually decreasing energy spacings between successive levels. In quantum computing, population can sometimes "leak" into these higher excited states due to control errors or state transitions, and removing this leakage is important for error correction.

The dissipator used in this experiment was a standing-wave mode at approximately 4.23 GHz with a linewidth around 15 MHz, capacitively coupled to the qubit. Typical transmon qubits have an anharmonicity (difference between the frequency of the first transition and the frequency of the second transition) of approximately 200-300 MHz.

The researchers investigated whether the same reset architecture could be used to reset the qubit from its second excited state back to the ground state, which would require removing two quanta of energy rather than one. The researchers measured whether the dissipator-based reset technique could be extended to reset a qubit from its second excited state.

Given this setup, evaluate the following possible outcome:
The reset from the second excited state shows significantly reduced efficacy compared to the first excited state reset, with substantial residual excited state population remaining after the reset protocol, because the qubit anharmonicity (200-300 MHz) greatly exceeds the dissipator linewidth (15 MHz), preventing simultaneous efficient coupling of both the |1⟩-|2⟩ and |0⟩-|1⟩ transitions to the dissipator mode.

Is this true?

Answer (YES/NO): NO